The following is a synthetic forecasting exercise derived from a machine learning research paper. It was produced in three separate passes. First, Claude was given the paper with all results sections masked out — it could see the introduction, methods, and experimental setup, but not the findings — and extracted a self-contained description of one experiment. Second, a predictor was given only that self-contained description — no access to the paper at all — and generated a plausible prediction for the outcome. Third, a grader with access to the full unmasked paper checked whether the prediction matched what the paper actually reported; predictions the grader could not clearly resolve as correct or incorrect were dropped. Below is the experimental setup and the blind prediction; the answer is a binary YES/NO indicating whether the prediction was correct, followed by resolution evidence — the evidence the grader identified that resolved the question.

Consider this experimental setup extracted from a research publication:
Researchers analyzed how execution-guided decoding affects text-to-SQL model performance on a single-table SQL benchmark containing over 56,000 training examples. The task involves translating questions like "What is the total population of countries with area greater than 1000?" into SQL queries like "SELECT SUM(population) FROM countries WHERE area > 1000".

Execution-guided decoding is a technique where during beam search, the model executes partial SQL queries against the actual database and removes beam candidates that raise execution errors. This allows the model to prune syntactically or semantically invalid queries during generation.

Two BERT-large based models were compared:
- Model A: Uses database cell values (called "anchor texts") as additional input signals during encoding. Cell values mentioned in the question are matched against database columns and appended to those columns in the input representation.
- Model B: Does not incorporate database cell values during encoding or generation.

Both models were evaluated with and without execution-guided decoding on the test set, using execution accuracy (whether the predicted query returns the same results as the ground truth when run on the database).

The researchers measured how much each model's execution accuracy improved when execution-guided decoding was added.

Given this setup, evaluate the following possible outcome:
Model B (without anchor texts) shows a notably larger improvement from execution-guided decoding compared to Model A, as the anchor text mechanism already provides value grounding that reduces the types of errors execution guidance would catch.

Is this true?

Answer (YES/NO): YES